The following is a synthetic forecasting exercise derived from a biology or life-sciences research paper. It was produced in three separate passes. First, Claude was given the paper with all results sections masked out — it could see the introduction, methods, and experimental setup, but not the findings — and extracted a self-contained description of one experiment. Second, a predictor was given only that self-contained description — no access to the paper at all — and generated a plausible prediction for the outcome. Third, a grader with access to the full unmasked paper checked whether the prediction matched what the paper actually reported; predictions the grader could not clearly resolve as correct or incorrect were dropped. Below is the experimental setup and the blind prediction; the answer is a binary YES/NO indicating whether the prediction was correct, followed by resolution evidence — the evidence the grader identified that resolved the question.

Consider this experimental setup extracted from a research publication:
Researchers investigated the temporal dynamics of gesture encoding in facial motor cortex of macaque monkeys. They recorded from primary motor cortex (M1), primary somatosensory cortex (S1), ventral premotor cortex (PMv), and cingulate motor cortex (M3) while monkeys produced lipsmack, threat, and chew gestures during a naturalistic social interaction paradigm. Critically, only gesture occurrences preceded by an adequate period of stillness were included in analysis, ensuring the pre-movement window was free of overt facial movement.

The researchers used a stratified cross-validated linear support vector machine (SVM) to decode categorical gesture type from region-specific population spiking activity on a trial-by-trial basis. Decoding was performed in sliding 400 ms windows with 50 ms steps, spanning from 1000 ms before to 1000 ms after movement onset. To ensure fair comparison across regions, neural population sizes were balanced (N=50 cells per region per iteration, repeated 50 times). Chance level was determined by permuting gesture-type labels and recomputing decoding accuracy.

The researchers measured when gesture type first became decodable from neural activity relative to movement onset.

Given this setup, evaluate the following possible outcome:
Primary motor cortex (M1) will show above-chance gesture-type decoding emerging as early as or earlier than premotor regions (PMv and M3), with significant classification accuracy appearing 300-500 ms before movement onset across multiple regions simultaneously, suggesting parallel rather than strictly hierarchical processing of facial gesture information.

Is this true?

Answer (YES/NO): YES